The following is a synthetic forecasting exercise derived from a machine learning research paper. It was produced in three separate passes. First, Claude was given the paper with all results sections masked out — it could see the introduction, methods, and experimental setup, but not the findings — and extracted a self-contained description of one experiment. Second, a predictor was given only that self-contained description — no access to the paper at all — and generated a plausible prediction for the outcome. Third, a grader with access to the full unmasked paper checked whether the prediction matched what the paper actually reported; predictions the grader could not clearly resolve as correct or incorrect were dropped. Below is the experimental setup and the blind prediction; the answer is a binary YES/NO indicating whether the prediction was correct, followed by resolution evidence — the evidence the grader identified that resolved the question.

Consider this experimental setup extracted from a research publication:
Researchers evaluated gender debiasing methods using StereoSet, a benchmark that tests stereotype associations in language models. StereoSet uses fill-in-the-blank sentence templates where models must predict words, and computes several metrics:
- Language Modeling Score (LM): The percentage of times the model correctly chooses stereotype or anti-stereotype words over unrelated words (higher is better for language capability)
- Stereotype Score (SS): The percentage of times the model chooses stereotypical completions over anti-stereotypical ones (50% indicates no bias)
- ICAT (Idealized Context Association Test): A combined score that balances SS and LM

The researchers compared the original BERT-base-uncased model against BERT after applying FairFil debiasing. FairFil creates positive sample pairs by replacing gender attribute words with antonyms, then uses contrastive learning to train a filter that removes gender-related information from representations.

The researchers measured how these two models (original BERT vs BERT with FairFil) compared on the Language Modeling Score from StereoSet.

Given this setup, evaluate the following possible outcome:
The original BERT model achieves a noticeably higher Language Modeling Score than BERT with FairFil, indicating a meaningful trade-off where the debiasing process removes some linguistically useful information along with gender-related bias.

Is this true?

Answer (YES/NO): YES